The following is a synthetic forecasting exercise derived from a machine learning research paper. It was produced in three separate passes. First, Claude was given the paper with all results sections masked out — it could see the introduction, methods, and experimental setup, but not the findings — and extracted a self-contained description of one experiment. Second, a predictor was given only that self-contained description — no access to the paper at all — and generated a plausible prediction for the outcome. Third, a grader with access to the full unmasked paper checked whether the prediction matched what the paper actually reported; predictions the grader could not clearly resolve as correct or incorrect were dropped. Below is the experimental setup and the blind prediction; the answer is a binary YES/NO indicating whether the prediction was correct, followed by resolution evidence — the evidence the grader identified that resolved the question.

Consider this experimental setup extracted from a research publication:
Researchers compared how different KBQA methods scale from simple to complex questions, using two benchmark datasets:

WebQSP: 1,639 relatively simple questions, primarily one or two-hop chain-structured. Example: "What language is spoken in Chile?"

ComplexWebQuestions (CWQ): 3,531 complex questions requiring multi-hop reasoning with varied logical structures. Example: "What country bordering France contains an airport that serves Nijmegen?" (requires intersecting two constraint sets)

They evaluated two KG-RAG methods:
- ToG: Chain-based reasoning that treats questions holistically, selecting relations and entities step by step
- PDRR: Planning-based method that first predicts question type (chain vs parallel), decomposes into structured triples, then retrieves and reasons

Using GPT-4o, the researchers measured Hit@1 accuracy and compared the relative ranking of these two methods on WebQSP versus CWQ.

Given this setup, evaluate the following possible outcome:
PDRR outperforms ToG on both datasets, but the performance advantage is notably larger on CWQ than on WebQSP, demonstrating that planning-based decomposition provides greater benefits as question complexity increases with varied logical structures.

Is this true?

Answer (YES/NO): NO